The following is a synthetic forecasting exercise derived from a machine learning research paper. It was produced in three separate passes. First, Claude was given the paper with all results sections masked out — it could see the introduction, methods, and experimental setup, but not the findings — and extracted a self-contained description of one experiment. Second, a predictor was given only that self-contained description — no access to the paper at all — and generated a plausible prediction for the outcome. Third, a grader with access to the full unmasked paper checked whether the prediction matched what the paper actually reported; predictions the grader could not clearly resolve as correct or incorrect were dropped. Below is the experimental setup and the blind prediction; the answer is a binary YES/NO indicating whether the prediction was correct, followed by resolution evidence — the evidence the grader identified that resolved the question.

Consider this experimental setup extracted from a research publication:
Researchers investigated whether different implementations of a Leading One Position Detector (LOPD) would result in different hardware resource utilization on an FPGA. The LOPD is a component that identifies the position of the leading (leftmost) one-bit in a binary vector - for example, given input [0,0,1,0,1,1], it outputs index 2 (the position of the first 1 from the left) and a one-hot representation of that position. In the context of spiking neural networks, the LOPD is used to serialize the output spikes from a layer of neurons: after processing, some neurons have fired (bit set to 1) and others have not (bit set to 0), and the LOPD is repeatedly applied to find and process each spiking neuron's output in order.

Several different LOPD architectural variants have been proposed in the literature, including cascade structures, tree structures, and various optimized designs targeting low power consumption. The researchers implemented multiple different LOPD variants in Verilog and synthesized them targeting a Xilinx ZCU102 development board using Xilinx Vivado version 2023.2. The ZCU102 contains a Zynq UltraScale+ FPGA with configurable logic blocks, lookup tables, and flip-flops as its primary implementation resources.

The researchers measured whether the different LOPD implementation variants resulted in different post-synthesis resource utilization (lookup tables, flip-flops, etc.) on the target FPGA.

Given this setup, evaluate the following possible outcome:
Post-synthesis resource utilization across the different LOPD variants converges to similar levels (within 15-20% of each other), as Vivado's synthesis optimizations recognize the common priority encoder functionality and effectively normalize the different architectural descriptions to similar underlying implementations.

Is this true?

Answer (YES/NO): YES